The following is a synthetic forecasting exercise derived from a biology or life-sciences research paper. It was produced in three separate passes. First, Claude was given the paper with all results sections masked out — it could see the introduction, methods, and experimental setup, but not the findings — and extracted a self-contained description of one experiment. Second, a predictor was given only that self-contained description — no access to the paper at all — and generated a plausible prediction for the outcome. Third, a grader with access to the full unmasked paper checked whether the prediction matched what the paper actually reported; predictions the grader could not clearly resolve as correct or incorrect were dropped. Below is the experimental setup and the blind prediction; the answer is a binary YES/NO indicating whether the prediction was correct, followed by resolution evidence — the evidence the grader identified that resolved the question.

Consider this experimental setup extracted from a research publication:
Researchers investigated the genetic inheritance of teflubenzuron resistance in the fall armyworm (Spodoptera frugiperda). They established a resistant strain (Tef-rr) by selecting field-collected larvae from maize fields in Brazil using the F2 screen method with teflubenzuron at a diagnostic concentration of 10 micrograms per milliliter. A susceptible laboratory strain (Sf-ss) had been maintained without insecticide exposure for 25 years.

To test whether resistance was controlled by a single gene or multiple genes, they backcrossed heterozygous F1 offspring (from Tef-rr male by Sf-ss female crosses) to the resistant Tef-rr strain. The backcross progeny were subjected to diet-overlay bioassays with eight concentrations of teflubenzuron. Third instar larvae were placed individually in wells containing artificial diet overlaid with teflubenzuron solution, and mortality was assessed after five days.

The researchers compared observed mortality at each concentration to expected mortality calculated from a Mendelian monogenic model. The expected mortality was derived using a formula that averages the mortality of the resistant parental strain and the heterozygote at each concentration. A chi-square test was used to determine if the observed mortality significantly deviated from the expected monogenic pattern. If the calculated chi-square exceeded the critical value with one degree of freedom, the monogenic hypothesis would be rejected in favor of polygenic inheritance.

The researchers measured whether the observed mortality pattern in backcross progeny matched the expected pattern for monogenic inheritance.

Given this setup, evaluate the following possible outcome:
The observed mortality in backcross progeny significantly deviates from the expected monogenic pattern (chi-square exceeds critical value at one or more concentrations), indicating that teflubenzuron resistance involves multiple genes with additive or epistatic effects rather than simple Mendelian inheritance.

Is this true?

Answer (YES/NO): YES